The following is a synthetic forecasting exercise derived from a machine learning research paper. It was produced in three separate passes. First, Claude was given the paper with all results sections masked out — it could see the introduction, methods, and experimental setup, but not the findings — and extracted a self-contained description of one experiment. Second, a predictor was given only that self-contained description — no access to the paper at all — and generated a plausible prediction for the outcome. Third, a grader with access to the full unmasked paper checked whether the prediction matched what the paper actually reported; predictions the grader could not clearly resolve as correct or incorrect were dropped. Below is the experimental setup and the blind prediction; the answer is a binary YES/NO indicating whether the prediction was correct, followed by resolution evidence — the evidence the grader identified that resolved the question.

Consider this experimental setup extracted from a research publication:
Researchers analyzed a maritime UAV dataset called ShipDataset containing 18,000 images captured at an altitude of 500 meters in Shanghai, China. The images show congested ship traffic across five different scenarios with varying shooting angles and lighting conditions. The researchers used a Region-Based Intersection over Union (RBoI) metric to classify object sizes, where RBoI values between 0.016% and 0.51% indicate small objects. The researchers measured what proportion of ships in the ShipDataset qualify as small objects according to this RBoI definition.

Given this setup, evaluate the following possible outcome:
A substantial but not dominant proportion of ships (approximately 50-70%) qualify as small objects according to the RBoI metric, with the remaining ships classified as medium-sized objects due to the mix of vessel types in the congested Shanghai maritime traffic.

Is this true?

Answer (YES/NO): NO